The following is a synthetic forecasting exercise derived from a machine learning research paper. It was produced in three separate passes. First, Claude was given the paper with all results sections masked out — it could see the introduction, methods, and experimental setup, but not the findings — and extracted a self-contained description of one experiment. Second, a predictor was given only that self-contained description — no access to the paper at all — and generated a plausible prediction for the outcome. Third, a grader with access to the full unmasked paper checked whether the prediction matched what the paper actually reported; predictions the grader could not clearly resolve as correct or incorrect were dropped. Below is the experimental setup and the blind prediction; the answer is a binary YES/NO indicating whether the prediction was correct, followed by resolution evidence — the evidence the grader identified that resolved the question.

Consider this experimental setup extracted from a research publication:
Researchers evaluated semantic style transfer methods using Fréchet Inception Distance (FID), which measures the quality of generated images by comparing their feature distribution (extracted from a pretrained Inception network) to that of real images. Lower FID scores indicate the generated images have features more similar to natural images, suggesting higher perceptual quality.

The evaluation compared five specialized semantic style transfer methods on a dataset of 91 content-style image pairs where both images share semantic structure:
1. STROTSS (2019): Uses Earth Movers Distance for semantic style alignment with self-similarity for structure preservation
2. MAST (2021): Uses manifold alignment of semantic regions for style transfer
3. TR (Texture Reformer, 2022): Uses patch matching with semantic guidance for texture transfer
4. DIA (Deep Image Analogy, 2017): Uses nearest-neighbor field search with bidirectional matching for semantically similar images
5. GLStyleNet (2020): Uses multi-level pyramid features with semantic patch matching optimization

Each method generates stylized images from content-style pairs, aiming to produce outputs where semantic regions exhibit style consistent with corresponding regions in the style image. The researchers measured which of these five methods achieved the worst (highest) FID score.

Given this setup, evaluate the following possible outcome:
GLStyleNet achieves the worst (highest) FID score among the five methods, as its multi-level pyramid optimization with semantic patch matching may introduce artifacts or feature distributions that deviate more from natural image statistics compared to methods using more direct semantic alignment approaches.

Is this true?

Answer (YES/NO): NO